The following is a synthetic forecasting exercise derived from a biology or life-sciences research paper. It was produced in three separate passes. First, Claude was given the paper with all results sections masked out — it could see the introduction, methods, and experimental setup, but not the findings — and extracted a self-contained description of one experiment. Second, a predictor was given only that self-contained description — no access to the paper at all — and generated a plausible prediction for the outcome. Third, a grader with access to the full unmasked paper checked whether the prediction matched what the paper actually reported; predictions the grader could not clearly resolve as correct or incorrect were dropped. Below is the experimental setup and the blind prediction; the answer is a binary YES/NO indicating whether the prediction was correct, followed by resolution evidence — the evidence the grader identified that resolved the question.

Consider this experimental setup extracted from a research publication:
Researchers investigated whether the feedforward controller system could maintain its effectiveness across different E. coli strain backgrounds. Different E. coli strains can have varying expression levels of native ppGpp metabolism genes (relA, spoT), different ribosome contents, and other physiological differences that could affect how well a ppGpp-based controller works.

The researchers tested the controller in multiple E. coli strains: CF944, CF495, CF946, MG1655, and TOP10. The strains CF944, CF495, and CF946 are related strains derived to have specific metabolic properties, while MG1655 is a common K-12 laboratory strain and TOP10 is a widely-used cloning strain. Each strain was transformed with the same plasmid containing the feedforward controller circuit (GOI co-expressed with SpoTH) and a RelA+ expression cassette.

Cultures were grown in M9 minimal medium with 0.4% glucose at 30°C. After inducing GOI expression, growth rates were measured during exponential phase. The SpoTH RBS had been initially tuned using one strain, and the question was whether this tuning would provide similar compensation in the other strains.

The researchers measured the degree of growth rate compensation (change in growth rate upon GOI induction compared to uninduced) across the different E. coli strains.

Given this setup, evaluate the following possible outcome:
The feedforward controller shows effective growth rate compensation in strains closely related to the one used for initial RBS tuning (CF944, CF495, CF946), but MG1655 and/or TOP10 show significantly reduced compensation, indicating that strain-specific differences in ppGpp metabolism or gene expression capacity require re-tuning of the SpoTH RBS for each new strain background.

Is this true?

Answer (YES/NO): NO